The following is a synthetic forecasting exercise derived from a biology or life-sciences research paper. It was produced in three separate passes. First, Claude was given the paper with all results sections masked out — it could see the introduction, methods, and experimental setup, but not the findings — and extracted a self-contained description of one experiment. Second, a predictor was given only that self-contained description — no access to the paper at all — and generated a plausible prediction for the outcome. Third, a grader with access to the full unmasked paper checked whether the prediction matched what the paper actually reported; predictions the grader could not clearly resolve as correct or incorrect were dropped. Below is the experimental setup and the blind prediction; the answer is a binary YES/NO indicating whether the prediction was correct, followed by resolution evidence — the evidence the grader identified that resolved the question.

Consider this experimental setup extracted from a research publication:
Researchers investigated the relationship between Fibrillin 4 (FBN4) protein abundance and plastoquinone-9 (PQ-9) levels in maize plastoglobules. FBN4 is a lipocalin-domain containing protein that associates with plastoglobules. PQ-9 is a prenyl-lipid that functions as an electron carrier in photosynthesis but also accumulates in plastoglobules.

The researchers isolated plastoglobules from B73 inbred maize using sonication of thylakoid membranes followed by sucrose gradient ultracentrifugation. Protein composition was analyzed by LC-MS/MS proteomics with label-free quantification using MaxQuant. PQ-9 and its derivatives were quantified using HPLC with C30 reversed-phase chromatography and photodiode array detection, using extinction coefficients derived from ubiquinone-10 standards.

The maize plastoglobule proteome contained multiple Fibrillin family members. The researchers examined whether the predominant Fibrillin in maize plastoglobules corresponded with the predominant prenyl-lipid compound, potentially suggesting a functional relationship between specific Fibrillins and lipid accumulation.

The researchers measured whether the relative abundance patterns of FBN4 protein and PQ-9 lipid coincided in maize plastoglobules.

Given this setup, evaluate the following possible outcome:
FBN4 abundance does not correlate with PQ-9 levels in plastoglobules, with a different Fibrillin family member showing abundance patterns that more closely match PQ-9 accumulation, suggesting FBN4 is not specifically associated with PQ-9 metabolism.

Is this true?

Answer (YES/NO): NO